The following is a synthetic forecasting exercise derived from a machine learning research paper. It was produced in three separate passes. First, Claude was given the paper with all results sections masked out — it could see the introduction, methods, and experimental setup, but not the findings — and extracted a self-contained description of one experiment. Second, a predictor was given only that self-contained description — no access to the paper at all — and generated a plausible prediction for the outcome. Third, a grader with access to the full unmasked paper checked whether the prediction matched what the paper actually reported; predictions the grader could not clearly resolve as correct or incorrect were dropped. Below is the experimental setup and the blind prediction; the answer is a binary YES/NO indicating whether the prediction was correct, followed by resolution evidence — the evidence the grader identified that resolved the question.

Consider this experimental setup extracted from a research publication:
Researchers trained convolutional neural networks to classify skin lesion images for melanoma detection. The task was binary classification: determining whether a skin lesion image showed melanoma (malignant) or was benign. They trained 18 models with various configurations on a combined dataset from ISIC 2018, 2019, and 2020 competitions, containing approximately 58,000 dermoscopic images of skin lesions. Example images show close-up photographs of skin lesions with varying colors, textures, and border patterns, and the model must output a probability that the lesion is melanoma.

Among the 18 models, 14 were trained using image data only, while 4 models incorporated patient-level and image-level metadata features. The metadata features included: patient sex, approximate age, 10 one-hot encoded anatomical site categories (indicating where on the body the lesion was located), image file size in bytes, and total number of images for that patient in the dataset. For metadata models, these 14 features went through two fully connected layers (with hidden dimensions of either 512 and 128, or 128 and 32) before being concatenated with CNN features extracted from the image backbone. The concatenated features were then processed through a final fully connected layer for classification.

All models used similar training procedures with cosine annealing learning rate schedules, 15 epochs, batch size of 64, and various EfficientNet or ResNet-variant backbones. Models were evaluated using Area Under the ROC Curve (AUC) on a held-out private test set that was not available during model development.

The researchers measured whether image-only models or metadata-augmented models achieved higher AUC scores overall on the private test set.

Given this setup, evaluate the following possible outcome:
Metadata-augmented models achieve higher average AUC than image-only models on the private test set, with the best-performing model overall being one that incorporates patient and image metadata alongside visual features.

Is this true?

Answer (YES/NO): NO